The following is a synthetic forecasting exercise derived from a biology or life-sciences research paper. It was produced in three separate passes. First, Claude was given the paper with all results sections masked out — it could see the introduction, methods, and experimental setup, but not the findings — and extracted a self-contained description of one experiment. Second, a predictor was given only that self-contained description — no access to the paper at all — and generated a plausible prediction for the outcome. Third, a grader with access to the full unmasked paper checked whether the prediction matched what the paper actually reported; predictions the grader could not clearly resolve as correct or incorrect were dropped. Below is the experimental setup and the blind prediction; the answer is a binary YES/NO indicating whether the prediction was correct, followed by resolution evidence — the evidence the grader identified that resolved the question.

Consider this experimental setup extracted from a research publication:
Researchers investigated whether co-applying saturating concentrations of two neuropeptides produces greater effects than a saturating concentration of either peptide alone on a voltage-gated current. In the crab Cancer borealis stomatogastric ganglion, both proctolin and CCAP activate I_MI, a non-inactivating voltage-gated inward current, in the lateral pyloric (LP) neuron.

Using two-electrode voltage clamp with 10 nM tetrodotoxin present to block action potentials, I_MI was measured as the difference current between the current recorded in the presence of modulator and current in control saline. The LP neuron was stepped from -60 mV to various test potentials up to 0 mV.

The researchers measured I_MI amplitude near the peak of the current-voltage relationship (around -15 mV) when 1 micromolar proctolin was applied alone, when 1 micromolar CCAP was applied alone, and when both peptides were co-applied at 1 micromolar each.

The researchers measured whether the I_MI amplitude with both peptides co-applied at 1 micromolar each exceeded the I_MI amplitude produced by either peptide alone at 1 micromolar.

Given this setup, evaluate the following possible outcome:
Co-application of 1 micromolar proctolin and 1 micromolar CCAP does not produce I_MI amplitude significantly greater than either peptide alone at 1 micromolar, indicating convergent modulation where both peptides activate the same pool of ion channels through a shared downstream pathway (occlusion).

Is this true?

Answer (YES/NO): YES